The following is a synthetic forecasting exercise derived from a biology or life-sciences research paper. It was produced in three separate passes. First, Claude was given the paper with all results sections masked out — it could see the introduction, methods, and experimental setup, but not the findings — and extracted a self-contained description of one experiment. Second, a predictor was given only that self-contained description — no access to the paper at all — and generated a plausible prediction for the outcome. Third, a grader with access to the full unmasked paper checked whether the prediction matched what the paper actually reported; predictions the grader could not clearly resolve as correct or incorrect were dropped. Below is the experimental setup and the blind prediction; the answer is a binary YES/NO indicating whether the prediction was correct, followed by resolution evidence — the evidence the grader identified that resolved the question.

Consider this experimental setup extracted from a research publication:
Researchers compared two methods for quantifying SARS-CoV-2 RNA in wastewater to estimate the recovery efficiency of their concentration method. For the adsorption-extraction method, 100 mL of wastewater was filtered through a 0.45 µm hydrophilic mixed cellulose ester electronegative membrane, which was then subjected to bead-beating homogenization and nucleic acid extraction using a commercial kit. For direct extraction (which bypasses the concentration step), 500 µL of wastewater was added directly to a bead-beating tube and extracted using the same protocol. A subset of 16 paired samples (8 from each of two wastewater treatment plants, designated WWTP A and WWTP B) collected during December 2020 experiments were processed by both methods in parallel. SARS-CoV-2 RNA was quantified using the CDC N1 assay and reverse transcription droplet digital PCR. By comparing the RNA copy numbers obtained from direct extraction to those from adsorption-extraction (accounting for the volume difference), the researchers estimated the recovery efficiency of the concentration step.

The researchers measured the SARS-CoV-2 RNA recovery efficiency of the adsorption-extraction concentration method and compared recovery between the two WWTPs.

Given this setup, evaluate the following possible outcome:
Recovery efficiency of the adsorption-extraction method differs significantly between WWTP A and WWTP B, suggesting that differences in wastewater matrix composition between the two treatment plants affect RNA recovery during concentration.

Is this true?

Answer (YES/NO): YES